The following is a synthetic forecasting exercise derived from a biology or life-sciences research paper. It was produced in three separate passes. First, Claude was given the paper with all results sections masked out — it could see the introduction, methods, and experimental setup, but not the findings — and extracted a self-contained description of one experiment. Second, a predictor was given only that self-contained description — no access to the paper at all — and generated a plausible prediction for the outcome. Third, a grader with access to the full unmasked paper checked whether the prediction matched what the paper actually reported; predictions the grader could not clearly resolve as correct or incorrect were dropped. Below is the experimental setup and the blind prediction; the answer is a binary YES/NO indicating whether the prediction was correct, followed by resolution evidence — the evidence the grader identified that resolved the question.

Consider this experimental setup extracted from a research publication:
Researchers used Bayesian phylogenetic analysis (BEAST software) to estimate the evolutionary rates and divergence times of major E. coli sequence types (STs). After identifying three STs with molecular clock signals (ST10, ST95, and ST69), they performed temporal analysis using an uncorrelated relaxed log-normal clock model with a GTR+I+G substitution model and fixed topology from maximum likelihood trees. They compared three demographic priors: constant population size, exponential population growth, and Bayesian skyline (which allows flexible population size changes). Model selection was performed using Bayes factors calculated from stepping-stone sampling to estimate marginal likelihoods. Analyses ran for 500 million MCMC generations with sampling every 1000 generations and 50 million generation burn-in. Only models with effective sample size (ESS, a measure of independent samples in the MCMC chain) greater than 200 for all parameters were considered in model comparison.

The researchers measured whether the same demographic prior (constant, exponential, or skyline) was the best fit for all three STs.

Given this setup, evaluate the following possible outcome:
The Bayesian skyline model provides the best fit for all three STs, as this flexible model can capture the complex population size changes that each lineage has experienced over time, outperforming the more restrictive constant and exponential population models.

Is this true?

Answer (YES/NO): YES